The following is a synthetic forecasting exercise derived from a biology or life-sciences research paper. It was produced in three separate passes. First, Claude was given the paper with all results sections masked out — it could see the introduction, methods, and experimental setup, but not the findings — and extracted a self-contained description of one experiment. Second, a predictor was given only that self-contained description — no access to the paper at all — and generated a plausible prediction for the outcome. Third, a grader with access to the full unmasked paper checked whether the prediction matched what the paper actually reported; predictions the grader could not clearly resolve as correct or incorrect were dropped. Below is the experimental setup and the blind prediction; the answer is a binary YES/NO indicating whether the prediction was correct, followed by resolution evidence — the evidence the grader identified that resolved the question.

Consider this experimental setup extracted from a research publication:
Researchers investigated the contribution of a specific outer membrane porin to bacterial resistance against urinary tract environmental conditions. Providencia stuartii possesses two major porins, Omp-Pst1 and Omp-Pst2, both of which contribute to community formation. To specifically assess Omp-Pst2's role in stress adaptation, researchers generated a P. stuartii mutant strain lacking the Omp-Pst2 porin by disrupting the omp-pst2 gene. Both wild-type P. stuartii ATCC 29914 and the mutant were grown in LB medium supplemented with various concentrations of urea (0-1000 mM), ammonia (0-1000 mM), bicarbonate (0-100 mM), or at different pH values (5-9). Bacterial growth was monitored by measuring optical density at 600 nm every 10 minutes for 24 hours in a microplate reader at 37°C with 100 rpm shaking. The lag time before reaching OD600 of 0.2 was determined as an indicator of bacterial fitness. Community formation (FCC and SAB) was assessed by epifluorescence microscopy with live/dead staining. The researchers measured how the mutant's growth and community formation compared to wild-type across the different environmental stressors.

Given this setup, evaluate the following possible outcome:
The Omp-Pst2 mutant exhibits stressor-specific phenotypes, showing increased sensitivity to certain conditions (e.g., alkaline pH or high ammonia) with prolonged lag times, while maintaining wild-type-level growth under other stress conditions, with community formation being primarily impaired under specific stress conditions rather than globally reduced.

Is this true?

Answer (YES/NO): NO